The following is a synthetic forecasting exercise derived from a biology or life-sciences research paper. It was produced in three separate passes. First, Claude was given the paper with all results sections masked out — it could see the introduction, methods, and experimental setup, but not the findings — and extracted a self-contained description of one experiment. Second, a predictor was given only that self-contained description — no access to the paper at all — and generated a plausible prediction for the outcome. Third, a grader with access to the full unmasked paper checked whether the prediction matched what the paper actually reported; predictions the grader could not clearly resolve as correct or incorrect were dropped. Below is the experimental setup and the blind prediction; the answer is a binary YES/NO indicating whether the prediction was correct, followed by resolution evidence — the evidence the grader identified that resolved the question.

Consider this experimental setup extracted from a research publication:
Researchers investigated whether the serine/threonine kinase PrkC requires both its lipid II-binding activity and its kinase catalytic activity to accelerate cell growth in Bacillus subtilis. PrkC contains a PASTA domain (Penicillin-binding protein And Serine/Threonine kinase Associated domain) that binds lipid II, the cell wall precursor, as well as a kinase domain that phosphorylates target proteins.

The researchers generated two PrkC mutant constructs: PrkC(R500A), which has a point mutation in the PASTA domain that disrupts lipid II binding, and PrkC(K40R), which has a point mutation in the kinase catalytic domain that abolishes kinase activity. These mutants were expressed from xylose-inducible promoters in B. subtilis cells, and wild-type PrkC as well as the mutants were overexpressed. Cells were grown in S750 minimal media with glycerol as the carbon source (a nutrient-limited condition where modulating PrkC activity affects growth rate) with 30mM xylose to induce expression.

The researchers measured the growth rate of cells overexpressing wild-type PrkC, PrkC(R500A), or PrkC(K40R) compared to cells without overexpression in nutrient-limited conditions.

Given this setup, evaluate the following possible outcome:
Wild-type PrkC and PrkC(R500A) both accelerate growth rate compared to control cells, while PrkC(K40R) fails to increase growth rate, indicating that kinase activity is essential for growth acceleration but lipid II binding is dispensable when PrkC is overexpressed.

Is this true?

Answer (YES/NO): NO